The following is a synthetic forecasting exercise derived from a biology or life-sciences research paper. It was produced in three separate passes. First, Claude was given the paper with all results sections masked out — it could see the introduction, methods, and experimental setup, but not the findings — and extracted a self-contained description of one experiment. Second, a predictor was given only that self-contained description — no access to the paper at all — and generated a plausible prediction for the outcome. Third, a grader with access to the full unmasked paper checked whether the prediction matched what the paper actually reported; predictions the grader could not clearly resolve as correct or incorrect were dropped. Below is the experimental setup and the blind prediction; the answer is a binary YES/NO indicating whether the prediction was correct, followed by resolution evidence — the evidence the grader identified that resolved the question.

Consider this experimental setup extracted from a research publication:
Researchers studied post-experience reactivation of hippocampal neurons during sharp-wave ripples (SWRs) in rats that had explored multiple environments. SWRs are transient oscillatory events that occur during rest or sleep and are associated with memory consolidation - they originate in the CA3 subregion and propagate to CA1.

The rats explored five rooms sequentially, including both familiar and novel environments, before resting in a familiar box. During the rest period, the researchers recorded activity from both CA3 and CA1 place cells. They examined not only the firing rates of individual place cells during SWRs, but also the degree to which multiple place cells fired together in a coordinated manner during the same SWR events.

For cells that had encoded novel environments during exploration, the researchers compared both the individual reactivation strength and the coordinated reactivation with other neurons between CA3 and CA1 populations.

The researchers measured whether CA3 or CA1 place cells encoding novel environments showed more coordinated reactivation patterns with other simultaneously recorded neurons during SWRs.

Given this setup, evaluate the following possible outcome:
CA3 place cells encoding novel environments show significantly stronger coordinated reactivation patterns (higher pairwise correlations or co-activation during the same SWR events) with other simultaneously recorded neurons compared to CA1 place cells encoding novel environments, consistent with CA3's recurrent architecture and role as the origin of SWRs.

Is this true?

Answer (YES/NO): YES